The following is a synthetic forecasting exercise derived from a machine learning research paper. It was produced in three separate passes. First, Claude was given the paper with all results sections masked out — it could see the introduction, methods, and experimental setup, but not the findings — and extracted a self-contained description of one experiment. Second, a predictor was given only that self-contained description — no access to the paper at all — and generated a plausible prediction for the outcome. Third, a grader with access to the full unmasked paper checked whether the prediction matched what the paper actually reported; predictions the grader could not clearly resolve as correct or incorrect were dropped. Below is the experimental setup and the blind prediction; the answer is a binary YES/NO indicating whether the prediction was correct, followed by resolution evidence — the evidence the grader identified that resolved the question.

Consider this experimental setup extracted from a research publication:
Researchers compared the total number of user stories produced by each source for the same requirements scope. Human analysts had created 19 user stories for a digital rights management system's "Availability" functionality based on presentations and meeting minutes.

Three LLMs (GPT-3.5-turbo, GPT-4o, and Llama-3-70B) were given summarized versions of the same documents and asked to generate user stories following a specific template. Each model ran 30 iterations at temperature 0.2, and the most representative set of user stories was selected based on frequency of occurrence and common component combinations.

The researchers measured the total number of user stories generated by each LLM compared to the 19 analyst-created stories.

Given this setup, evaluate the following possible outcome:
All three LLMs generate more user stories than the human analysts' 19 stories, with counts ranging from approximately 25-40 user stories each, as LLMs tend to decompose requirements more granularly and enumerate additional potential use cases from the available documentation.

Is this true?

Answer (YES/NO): NO